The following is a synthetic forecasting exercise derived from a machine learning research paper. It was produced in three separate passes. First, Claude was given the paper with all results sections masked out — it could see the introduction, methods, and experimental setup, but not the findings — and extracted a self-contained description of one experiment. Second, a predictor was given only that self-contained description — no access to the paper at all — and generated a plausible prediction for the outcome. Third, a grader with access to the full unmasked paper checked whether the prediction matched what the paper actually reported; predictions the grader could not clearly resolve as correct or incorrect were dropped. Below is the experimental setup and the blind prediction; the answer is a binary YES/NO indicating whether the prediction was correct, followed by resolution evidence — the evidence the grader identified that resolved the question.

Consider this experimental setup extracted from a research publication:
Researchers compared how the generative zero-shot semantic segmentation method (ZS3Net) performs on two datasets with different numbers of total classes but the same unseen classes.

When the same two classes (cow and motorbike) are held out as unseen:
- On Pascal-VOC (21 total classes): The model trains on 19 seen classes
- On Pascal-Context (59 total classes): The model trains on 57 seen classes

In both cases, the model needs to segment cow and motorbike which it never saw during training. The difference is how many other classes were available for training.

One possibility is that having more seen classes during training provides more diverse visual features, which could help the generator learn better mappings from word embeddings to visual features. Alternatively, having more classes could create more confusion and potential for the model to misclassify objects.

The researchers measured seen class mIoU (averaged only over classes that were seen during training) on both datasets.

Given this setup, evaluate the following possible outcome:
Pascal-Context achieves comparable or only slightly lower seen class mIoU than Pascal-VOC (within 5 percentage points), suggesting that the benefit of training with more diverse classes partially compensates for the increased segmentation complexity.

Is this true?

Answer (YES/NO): NO